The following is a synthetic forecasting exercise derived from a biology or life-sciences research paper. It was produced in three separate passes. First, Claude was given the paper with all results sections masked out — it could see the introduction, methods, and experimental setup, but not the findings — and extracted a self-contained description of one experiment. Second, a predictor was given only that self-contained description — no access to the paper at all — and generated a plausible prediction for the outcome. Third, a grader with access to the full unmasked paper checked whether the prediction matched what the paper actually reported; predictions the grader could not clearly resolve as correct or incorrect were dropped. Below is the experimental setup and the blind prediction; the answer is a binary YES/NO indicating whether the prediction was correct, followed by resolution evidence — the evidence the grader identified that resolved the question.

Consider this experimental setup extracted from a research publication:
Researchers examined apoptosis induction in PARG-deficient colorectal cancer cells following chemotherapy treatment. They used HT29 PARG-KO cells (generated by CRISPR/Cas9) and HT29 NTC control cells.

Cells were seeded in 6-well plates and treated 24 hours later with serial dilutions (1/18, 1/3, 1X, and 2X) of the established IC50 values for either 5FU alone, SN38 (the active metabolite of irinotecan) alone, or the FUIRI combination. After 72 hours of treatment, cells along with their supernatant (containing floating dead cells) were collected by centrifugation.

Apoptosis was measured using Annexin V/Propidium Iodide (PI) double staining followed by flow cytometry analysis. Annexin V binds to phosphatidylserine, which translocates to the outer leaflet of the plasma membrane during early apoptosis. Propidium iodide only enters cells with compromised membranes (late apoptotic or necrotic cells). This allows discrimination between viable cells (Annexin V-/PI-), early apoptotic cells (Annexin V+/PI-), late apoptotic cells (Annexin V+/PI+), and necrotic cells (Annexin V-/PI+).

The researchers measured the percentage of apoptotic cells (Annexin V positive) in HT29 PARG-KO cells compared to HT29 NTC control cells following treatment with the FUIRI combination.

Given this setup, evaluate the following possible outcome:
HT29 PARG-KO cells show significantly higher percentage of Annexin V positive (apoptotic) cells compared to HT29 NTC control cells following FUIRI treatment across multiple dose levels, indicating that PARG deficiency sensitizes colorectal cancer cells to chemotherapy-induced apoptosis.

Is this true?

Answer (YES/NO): YES